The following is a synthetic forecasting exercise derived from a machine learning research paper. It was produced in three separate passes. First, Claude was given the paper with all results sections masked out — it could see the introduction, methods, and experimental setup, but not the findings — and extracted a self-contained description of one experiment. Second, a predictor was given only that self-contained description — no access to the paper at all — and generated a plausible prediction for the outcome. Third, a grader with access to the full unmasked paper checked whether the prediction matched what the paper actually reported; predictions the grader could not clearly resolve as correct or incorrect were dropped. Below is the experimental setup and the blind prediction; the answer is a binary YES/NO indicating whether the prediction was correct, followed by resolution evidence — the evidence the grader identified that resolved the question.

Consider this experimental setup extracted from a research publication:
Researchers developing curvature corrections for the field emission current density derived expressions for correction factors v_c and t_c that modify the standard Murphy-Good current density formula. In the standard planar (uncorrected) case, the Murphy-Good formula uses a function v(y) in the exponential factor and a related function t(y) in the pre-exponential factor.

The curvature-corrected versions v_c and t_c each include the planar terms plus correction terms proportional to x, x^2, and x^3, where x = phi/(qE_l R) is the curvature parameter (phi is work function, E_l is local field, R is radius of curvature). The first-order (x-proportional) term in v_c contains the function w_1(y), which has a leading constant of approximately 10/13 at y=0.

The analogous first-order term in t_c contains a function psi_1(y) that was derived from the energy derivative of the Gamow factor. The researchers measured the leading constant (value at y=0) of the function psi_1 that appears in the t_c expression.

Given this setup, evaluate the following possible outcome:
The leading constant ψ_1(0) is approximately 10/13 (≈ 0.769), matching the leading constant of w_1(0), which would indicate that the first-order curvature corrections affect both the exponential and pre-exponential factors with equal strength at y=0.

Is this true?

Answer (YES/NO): NO